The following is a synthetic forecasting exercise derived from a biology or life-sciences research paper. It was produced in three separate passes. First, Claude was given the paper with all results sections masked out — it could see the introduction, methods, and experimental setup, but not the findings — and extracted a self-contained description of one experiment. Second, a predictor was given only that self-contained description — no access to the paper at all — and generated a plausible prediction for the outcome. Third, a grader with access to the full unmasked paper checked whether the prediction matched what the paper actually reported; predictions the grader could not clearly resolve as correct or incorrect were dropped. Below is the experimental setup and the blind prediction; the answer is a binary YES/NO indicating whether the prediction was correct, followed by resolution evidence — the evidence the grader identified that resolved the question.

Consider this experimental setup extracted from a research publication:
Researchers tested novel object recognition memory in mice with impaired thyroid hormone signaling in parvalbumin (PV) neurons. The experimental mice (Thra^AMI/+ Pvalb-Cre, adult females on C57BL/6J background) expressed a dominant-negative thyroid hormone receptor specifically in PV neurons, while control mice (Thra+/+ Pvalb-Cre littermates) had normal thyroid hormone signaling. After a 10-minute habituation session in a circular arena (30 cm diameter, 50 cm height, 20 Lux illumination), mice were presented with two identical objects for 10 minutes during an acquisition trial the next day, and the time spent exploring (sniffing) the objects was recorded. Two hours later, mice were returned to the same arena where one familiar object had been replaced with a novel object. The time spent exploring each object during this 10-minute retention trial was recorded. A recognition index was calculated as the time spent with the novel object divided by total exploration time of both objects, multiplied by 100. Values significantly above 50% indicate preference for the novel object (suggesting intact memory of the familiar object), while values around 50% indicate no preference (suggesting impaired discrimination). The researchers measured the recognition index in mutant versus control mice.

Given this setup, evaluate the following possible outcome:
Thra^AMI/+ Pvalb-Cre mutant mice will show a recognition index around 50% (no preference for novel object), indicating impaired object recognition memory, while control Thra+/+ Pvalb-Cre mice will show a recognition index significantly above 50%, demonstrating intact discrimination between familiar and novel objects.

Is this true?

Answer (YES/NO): NO